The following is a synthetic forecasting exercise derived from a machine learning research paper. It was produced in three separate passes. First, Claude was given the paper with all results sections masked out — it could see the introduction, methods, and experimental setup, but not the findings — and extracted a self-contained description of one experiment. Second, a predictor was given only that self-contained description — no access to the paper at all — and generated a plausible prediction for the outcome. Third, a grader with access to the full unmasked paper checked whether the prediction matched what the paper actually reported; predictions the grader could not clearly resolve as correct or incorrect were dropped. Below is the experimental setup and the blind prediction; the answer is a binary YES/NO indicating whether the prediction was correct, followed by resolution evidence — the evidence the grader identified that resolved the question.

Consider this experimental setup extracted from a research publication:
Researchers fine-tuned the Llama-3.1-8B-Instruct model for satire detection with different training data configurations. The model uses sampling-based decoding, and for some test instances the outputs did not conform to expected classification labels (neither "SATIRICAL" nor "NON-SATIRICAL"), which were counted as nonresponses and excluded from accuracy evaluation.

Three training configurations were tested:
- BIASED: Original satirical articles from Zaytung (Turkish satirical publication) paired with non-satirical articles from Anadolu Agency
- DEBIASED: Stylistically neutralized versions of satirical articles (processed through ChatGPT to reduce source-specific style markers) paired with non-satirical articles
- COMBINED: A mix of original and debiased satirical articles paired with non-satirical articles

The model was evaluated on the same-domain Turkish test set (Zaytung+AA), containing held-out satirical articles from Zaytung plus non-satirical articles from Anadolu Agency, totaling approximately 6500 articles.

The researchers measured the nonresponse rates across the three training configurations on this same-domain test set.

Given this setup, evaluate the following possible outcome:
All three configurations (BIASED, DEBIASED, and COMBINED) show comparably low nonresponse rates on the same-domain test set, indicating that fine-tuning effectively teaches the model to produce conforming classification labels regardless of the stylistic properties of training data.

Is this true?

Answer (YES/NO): YES